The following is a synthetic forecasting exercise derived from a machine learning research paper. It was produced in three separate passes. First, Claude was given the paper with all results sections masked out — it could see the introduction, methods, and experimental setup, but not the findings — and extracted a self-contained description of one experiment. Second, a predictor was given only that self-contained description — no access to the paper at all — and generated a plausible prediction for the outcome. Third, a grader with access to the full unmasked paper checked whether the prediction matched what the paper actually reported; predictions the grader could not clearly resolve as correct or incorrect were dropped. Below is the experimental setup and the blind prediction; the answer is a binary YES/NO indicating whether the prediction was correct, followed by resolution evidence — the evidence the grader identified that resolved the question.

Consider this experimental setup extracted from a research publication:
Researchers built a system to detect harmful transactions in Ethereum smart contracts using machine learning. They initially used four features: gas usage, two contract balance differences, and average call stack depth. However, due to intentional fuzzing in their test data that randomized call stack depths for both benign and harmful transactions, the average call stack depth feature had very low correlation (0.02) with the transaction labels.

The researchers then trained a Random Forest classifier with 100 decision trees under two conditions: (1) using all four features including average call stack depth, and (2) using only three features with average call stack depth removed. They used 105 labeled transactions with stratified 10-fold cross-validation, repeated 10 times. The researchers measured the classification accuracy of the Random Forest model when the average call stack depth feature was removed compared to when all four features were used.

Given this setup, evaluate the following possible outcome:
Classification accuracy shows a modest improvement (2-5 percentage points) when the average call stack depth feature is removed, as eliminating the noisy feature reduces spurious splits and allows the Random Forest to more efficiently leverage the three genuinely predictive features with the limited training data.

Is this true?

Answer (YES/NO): YES